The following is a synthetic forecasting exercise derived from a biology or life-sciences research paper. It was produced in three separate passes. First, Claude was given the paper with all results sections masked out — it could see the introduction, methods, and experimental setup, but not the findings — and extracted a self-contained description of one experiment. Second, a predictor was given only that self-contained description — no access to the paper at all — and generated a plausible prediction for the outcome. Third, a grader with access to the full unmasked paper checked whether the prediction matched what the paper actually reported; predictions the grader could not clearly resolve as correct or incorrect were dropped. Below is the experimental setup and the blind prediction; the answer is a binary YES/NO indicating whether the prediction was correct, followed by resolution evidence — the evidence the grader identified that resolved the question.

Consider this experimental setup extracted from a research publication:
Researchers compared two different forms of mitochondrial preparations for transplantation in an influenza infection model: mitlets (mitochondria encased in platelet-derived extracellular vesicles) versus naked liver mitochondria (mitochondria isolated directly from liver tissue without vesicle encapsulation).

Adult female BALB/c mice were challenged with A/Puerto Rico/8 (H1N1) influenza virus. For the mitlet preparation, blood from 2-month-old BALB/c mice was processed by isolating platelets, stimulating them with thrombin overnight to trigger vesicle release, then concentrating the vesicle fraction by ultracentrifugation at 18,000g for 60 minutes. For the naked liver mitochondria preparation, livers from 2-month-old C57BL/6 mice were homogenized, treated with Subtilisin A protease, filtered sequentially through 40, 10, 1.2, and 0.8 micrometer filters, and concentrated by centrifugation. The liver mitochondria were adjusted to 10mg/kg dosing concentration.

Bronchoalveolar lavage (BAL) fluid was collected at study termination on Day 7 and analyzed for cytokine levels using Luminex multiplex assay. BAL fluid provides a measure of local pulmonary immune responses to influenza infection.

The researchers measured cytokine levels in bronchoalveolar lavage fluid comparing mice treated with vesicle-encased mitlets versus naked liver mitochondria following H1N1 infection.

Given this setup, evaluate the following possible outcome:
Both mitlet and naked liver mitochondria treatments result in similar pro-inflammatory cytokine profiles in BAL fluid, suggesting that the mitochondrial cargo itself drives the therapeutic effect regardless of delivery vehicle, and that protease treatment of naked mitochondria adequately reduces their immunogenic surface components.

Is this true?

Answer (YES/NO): NO